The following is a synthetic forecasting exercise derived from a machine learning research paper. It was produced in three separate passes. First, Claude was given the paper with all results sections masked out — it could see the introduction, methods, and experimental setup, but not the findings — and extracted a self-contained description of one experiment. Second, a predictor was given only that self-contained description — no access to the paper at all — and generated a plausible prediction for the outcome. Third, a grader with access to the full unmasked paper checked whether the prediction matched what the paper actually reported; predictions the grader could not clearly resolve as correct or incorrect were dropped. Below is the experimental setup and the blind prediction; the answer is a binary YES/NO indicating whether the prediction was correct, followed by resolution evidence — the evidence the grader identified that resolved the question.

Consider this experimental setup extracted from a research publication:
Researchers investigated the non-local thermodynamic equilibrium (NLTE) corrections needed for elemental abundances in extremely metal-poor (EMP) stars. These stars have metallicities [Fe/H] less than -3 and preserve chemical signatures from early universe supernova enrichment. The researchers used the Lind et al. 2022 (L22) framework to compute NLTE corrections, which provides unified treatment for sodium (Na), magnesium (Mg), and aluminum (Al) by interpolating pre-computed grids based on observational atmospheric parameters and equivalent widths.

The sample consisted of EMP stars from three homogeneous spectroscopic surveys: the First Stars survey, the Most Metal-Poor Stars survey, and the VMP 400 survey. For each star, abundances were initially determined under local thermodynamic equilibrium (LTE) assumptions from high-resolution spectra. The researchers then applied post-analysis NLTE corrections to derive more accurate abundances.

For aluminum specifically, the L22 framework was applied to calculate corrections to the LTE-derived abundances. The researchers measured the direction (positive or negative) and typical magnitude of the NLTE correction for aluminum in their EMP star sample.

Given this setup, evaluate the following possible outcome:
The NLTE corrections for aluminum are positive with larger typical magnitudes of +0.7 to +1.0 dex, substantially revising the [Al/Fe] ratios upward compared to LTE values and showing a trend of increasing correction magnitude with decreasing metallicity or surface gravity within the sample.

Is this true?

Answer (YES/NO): NO